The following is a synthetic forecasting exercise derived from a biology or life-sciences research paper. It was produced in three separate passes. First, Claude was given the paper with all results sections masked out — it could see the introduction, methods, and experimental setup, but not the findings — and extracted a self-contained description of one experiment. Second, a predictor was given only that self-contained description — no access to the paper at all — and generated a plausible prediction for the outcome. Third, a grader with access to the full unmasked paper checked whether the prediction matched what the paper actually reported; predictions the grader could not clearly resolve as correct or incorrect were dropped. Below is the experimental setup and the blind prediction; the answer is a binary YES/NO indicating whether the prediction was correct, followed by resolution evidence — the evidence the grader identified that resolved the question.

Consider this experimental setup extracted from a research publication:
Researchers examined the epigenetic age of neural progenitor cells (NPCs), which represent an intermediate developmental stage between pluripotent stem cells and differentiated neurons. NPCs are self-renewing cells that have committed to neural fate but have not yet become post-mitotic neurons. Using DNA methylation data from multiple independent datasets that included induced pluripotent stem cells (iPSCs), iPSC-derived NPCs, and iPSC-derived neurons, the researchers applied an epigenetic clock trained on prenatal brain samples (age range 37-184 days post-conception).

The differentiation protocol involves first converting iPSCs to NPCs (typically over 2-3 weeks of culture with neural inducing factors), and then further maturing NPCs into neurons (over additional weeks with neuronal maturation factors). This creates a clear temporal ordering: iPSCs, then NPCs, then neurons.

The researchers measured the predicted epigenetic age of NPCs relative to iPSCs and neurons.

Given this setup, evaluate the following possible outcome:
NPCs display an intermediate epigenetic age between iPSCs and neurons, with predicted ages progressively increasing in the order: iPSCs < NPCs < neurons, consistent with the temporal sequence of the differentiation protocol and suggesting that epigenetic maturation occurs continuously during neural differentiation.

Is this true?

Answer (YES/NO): NO